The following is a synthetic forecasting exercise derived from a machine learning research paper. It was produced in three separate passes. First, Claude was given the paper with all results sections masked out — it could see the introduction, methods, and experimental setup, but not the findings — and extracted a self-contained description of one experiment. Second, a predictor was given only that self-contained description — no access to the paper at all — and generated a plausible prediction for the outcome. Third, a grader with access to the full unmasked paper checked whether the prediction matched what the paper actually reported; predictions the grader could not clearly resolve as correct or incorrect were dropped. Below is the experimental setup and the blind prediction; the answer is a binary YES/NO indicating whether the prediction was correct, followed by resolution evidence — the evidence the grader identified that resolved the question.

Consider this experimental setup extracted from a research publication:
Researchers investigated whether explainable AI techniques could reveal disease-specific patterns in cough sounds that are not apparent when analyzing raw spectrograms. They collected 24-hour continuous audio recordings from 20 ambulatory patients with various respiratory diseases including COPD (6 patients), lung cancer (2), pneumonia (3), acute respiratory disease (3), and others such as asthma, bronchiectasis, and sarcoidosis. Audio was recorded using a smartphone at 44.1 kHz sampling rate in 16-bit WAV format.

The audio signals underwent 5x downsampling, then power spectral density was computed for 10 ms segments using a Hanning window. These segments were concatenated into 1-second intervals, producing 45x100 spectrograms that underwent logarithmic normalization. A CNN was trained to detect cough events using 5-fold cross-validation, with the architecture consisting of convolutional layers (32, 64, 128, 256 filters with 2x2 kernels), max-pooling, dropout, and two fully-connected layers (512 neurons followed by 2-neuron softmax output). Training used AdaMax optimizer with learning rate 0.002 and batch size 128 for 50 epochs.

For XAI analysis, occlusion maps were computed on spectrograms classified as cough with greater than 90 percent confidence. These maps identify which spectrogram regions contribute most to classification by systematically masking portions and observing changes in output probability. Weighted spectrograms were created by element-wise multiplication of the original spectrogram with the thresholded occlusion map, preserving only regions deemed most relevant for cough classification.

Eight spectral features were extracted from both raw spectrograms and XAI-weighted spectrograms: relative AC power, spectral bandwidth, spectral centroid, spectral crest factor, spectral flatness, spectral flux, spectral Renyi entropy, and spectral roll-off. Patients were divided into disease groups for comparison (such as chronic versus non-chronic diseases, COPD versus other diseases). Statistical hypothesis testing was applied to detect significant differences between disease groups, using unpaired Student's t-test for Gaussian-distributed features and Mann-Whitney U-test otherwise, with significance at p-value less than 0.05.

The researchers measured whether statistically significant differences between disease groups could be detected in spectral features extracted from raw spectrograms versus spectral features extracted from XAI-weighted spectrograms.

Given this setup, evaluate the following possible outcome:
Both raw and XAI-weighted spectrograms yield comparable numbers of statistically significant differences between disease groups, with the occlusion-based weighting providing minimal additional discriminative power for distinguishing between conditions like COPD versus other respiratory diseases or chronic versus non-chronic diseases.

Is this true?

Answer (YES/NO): NO